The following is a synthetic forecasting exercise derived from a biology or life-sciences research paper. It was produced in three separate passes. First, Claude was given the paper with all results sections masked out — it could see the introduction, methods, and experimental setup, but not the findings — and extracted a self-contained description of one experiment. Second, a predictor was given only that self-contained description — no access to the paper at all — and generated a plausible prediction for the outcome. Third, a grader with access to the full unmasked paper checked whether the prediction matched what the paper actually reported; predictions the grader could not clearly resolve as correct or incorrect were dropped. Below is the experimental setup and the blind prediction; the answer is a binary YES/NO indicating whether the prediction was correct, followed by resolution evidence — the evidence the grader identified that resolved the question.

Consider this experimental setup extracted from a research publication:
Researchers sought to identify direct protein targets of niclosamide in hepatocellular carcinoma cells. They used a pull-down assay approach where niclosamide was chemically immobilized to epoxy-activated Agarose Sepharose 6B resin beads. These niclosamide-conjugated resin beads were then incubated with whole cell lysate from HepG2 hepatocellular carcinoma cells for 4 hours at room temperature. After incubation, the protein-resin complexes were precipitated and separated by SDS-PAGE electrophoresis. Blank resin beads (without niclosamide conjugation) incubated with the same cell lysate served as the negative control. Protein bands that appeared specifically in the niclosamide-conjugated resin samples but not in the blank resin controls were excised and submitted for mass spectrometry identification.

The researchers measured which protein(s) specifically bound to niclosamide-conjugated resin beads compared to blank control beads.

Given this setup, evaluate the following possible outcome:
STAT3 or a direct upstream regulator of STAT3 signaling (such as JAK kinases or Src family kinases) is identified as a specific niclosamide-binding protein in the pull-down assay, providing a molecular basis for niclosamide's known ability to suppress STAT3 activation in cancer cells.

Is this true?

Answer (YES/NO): NO